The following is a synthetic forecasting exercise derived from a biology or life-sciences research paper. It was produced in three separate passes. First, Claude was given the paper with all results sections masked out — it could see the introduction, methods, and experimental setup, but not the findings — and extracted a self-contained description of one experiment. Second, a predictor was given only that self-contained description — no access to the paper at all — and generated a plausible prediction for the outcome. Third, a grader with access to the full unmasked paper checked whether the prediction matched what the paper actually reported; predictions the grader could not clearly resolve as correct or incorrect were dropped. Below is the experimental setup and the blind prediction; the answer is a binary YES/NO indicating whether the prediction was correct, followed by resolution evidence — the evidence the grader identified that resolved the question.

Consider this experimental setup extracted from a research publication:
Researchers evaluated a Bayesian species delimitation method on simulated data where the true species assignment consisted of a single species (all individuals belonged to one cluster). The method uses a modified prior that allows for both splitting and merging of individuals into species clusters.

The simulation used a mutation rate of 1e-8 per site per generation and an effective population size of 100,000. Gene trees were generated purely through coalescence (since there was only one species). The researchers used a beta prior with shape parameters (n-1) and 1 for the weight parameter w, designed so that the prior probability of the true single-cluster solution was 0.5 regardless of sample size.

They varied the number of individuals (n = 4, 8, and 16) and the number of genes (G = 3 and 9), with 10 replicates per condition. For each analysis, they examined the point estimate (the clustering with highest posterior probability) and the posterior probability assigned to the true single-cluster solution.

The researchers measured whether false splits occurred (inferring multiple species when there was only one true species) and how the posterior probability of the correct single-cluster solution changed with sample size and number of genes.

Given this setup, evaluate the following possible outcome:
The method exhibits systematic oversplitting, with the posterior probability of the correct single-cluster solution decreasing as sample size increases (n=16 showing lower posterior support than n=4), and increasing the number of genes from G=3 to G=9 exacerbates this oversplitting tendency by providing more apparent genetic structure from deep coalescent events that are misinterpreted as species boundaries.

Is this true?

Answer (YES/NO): NO